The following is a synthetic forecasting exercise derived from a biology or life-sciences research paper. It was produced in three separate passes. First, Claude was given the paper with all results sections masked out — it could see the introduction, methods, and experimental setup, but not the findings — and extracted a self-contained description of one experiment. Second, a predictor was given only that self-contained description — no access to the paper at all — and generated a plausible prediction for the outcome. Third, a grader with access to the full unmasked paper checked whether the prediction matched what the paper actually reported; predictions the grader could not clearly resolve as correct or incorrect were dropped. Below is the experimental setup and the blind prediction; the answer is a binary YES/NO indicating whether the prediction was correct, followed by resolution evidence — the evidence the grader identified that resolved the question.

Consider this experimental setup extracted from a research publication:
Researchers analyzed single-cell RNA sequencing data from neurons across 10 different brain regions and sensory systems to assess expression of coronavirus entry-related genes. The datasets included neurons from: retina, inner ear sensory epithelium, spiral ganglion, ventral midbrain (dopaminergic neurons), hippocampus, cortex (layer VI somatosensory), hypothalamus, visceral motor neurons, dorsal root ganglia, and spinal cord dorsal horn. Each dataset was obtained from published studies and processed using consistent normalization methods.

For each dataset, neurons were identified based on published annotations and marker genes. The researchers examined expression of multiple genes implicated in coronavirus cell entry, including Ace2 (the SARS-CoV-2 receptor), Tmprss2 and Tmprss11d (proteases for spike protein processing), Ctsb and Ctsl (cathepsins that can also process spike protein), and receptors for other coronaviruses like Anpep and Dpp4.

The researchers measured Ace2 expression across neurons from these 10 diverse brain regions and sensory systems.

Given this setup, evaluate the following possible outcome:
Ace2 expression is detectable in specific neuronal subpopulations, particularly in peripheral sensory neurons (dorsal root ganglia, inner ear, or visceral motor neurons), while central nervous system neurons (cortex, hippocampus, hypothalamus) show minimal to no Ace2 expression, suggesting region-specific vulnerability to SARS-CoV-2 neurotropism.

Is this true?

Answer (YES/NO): NO